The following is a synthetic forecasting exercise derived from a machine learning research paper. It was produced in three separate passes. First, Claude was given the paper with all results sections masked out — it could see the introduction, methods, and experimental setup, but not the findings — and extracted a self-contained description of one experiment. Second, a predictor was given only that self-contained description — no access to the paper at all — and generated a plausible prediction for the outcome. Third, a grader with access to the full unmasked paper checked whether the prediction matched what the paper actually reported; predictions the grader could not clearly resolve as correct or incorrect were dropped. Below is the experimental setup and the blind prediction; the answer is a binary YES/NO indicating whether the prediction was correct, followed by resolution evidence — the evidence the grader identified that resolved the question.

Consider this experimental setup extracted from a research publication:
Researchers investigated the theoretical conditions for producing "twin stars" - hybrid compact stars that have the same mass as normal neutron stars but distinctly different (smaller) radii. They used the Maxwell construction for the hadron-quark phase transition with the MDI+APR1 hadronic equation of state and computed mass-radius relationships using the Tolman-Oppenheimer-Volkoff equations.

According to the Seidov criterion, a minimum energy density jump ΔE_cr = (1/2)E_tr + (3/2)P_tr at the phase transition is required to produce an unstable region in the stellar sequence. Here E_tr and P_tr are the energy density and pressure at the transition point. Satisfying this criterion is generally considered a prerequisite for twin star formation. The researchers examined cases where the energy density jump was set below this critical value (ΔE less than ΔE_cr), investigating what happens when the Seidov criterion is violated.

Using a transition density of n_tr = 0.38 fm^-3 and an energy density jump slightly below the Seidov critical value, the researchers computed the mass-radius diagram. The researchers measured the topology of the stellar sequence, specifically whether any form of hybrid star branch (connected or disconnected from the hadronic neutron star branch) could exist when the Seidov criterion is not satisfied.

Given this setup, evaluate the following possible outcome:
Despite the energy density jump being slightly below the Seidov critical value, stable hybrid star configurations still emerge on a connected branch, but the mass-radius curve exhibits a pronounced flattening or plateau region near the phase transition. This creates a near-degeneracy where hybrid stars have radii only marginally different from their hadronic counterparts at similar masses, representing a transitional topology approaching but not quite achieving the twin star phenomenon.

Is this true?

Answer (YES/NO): NO